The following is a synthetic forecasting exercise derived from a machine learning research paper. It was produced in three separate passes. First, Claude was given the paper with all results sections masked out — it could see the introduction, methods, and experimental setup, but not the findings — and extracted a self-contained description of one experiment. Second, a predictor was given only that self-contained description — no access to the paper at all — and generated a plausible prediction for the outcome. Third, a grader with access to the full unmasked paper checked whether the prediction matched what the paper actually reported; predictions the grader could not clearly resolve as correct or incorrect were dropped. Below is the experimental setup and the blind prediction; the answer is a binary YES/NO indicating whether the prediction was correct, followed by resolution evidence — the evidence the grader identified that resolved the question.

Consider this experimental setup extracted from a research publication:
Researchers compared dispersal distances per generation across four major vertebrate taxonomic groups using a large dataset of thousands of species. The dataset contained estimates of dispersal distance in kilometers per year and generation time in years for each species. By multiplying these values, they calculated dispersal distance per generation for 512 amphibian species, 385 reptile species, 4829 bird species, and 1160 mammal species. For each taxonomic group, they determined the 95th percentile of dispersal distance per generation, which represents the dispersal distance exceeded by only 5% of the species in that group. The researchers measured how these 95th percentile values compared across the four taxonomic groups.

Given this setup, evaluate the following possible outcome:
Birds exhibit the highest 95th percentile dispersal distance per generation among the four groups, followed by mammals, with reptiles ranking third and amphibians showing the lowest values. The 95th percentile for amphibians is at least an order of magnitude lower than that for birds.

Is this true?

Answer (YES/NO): YES